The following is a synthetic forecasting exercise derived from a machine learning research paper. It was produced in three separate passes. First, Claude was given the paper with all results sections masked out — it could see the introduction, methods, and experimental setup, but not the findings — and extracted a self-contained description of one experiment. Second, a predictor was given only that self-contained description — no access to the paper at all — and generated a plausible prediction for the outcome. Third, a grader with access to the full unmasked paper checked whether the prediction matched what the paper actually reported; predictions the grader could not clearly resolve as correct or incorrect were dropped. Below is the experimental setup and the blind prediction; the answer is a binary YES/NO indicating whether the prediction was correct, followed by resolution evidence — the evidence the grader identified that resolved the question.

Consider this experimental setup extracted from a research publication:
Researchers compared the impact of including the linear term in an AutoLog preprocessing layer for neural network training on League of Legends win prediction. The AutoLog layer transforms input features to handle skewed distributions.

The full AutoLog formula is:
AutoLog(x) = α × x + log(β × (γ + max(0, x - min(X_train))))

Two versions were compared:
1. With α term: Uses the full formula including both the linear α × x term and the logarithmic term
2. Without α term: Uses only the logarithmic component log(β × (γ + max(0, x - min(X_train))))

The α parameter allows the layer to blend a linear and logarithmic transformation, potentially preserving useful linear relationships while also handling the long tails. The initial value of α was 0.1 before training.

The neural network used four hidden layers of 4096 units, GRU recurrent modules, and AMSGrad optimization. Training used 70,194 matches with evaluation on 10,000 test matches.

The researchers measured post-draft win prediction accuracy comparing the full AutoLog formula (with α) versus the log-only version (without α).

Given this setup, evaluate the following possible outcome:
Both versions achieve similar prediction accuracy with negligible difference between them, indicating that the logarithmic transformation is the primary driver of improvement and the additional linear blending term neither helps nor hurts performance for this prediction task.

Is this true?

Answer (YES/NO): NO